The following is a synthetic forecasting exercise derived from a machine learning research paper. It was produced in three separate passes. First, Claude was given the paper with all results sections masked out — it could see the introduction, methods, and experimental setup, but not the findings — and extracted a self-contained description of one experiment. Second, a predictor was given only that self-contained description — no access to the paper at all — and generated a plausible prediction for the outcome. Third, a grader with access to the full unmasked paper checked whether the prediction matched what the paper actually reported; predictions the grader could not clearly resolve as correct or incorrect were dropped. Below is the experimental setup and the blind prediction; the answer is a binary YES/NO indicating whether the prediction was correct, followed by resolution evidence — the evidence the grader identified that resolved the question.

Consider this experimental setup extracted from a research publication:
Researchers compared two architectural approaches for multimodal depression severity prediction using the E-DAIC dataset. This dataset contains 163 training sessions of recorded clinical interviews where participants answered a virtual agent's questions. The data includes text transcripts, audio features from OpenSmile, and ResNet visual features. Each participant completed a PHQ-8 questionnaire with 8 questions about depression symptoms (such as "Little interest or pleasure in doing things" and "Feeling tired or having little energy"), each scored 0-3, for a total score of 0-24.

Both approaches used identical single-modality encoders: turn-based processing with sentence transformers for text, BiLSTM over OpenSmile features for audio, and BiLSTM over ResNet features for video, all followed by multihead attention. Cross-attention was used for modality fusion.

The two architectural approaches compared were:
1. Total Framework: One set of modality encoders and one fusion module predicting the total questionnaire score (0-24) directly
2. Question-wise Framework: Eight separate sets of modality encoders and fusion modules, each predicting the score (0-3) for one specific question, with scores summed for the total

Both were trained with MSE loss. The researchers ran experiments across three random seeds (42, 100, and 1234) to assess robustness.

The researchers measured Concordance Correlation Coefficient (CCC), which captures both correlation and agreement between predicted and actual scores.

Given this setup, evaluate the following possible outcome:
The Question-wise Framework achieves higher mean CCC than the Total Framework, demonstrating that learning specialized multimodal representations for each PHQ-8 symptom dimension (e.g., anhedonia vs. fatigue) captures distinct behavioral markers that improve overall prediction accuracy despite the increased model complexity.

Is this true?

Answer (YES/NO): NO